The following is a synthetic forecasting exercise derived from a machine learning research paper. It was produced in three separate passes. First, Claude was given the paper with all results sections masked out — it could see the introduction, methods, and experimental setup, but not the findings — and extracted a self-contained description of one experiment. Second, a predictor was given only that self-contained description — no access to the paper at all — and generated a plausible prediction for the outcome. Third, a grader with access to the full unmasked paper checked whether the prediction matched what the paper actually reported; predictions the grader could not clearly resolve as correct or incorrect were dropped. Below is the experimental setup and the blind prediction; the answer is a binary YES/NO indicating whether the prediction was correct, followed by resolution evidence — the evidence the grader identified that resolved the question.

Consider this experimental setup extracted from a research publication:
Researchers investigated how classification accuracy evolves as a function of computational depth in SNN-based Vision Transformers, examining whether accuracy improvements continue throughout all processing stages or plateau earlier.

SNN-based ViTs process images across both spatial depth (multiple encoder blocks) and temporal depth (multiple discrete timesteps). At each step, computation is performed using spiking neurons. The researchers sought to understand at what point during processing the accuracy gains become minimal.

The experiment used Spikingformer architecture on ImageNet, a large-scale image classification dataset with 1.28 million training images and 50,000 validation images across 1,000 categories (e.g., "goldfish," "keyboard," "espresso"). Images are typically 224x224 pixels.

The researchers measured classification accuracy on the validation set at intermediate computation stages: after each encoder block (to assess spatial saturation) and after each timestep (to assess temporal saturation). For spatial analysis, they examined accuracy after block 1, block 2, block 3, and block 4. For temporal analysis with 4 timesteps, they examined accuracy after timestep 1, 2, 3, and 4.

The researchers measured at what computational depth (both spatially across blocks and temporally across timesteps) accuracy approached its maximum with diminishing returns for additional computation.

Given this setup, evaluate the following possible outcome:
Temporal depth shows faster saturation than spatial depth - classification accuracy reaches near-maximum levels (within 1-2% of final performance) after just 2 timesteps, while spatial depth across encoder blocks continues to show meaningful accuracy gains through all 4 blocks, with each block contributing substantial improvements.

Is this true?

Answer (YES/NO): NO